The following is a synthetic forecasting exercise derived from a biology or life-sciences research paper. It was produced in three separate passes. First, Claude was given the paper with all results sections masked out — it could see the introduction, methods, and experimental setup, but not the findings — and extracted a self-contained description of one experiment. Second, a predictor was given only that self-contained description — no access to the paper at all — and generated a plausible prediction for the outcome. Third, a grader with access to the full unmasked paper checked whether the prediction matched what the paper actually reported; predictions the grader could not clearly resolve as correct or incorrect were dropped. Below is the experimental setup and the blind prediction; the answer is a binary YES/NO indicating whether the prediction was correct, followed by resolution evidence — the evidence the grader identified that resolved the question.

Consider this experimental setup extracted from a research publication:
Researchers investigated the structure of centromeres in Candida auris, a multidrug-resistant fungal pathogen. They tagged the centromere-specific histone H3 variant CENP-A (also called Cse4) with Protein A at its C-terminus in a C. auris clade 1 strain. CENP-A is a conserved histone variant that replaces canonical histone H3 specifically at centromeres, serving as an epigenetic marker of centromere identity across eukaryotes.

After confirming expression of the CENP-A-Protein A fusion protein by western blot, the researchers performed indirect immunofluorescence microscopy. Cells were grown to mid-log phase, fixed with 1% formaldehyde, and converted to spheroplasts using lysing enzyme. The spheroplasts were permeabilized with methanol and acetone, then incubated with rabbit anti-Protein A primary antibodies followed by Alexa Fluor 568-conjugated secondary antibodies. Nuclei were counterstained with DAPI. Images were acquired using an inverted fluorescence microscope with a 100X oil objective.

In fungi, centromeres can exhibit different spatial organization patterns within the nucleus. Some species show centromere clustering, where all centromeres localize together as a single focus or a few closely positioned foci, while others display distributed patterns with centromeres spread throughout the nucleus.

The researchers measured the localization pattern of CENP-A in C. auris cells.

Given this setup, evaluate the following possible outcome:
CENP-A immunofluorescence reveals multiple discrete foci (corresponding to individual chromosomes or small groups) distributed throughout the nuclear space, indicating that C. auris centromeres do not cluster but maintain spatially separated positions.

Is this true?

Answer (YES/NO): NO